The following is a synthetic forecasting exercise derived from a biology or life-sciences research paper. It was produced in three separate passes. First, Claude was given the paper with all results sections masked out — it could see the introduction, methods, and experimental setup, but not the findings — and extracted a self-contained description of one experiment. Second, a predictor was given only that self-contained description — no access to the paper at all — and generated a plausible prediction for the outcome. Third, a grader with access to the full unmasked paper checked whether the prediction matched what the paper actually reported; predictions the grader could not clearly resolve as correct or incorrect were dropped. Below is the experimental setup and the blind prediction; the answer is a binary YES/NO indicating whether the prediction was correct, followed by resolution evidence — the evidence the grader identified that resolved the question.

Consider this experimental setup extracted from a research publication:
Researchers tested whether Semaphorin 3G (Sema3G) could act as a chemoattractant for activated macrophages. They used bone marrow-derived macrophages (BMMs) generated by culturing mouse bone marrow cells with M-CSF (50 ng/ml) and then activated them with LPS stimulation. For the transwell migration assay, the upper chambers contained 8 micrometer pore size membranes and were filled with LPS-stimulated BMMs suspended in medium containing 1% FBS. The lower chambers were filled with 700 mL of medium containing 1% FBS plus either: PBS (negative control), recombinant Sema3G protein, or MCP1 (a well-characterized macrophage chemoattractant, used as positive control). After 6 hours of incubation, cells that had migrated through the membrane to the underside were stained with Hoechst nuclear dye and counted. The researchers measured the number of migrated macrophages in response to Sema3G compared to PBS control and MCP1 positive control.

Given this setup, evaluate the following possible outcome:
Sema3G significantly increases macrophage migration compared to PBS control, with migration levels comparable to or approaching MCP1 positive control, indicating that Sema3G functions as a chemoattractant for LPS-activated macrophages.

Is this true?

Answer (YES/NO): NO